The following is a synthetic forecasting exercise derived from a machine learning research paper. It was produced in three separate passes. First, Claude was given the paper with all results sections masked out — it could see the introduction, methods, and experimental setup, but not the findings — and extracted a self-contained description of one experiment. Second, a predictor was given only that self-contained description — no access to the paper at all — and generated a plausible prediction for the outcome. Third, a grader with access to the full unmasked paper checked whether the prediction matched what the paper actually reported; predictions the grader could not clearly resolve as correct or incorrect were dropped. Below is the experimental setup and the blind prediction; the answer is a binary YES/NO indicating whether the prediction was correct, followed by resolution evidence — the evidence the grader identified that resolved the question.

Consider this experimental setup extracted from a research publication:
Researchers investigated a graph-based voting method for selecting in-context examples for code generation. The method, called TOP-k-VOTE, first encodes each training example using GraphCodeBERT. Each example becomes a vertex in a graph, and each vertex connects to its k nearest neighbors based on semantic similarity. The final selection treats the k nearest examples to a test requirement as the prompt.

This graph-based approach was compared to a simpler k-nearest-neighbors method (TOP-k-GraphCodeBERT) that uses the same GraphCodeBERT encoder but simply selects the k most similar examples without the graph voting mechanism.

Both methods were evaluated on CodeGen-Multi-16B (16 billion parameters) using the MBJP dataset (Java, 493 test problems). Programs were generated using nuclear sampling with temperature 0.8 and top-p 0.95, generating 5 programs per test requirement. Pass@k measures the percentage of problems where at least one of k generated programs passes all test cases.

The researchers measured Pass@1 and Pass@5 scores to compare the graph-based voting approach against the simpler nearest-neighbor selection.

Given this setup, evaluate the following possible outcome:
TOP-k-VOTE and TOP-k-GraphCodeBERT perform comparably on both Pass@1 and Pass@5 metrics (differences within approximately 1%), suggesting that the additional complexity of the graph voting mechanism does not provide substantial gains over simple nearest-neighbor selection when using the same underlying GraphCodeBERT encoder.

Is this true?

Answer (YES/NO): NO